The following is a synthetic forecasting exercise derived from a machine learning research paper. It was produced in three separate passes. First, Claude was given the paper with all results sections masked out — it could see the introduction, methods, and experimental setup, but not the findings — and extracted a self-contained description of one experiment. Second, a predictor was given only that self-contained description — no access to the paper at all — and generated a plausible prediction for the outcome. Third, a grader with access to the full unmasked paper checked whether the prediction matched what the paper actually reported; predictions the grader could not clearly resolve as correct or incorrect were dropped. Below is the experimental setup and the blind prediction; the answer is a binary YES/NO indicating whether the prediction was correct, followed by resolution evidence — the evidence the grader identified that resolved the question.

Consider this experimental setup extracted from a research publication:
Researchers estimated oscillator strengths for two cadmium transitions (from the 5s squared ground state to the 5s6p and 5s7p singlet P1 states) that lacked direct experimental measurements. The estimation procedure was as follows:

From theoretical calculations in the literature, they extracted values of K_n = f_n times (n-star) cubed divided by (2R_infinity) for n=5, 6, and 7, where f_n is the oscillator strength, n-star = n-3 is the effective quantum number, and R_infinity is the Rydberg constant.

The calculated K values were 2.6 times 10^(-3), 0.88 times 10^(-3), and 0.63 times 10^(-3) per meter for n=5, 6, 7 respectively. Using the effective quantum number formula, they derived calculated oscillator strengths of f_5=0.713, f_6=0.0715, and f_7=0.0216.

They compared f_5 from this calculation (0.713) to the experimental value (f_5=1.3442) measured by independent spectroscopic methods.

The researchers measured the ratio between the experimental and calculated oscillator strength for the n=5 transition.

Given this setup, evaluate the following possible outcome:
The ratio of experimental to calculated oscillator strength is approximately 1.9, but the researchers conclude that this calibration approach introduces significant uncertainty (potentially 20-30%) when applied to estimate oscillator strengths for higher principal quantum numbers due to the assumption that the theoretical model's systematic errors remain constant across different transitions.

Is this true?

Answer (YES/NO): NO